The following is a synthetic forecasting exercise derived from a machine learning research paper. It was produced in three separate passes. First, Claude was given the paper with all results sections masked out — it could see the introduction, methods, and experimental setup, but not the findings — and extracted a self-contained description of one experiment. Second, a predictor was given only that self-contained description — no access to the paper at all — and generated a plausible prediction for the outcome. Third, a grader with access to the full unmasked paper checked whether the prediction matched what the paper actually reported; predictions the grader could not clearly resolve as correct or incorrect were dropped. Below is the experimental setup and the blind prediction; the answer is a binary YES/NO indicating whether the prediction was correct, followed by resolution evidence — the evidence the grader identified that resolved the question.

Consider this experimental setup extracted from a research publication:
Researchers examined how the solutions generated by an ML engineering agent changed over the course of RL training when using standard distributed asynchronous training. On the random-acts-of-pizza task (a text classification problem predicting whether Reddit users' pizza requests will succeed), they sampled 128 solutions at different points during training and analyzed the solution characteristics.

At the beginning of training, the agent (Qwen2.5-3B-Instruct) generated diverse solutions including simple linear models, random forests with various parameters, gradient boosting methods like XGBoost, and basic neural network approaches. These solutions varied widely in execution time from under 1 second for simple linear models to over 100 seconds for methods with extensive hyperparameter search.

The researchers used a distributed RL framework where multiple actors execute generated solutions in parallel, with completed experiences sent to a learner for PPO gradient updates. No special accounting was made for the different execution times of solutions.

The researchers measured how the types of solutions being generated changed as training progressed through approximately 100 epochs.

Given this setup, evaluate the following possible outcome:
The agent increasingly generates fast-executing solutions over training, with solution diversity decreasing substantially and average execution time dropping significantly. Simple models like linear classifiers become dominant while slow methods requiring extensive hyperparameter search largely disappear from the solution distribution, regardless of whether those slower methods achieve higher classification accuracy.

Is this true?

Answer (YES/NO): YES